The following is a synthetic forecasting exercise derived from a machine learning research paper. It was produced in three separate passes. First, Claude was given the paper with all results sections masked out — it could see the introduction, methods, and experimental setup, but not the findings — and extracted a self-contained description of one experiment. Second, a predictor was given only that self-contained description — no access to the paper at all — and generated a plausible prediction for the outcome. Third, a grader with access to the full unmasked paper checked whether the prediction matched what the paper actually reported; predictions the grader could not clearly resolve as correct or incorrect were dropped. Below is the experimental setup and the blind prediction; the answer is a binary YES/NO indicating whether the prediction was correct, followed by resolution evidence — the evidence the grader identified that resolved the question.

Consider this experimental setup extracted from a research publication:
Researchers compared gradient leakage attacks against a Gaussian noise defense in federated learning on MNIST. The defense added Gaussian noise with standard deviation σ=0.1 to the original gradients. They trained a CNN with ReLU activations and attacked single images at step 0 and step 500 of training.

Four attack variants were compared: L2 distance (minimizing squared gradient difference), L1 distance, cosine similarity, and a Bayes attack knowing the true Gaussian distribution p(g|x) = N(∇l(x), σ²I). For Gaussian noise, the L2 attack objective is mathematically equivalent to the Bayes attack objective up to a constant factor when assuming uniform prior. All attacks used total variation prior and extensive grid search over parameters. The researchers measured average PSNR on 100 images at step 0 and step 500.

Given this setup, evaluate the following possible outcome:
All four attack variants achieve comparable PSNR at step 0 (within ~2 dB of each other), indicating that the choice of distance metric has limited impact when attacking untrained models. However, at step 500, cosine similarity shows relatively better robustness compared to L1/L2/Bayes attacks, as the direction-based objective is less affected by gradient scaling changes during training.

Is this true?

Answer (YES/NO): NO